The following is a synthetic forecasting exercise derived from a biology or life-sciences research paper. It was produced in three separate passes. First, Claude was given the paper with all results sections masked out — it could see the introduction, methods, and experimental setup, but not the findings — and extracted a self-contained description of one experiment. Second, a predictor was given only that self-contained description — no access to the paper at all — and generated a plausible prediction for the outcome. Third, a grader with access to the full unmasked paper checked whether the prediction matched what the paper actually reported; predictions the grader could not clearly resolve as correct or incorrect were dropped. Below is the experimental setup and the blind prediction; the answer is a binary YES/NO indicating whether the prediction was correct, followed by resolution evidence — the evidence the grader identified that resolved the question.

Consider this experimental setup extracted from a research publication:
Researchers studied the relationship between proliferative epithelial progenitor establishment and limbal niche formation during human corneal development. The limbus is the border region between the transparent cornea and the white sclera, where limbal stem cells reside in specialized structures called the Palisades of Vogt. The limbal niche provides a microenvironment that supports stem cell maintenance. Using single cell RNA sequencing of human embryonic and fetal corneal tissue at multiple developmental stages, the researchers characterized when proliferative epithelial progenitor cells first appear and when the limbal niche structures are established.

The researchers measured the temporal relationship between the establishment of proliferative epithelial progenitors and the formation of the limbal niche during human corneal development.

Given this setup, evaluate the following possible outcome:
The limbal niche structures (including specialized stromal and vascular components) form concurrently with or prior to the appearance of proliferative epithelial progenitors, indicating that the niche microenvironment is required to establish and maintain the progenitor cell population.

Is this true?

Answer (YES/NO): NO